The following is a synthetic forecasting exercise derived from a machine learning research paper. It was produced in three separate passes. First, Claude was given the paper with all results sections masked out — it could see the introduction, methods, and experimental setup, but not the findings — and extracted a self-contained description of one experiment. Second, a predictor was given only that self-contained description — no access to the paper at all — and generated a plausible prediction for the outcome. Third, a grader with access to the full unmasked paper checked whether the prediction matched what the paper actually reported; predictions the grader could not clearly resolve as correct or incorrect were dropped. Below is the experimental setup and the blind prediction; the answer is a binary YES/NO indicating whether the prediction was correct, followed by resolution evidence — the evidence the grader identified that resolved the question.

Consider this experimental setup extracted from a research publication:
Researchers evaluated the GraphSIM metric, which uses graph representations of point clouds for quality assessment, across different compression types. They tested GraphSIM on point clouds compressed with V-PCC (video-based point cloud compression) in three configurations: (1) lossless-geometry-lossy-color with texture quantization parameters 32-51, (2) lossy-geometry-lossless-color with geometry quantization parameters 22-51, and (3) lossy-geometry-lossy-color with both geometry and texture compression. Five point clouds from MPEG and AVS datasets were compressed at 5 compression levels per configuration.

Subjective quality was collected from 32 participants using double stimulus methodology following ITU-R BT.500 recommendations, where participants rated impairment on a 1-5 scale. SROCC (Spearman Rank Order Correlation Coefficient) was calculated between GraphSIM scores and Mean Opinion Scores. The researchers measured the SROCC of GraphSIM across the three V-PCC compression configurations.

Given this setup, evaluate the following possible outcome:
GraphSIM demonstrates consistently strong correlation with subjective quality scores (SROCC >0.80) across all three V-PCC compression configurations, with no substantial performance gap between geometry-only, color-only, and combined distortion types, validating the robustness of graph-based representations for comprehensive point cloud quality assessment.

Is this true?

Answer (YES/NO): NO